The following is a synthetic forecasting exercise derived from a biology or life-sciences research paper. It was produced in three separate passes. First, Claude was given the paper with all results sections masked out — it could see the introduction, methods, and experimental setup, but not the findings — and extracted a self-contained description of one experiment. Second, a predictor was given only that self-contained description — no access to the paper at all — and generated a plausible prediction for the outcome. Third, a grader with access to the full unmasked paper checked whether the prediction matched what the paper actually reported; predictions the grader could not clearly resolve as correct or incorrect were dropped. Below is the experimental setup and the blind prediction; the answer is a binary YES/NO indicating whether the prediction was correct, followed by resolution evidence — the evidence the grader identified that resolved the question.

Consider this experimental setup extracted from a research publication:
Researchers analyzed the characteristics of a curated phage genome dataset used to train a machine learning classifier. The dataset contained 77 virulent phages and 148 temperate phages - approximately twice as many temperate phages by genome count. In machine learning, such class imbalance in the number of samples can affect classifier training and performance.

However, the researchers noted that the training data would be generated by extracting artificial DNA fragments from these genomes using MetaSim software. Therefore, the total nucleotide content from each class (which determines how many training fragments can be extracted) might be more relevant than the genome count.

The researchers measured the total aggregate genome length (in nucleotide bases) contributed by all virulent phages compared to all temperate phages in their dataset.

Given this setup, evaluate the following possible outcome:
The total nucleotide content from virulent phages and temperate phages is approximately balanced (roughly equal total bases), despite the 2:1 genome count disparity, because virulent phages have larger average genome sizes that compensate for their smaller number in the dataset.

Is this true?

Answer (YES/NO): YES